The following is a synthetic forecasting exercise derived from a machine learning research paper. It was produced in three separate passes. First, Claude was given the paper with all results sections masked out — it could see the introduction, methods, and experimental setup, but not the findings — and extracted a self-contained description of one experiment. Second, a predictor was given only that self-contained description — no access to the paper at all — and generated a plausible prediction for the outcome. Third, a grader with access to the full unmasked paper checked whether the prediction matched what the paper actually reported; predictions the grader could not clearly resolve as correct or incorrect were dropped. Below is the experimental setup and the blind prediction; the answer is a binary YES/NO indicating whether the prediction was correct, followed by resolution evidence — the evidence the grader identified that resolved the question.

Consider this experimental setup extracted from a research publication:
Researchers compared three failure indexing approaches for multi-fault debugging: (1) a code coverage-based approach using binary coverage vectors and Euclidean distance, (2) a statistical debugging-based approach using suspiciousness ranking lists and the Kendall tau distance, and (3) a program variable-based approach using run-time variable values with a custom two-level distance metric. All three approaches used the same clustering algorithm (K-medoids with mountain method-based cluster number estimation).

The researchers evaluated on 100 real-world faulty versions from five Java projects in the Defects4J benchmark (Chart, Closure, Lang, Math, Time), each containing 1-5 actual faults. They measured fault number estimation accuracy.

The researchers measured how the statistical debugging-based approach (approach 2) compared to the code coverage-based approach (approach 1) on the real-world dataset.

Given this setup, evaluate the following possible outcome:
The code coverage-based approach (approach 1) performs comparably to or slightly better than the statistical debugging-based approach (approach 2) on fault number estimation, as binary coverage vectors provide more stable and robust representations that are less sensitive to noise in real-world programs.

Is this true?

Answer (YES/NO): NO